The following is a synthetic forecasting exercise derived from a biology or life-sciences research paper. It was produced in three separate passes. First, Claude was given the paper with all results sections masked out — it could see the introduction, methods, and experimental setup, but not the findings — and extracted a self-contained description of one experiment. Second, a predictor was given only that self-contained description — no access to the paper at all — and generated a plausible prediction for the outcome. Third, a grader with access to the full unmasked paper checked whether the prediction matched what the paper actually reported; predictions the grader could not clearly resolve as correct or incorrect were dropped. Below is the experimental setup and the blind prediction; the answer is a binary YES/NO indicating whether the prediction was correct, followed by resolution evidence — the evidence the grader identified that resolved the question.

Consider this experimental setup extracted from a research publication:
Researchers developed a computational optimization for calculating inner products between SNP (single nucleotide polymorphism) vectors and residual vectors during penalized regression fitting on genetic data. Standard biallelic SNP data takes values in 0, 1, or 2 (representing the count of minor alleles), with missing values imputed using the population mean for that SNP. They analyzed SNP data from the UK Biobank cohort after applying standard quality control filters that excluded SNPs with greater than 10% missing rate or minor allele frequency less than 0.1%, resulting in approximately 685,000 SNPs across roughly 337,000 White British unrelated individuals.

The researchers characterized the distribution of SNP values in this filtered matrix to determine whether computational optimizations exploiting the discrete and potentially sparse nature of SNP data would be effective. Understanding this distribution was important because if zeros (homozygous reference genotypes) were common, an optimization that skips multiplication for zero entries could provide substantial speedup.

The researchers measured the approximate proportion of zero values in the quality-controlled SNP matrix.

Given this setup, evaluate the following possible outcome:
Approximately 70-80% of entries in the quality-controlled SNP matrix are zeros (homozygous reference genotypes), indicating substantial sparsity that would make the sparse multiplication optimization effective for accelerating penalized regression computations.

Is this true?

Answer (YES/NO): YES